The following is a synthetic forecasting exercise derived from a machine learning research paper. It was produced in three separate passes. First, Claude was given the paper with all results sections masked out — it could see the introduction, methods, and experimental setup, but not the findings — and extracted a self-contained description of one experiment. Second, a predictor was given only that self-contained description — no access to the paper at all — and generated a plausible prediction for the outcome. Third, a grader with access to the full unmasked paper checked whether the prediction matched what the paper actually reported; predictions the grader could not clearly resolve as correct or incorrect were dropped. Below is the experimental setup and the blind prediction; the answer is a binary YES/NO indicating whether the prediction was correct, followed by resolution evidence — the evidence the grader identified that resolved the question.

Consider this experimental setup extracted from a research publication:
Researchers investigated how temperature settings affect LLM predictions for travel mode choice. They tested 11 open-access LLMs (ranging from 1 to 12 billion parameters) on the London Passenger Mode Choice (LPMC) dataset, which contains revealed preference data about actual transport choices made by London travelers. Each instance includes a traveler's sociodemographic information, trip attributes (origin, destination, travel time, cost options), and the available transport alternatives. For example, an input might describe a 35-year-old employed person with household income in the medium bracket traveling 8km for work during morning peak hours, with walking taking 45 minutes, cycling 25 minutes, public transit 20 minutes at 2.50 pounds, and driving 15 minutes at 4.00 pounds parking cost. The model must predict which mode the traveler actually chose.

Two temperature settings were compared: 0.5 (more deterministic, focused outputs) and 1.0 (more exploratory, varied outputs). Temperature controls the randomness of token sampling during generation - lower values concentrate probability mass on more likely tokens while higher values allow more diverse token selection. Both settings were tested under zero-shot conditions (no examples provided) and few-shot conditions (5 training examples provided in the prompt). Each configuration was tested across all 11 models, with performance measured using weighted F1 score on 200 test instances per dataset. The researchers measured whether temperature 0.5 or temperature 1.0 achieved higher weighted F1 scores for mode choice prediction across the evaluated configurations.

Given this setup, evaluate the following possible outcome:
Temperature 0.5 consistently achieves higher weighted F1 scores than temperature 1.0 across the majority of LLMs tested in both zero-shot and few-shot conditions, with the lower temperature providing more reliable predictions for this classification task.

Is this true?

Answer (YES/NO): YES